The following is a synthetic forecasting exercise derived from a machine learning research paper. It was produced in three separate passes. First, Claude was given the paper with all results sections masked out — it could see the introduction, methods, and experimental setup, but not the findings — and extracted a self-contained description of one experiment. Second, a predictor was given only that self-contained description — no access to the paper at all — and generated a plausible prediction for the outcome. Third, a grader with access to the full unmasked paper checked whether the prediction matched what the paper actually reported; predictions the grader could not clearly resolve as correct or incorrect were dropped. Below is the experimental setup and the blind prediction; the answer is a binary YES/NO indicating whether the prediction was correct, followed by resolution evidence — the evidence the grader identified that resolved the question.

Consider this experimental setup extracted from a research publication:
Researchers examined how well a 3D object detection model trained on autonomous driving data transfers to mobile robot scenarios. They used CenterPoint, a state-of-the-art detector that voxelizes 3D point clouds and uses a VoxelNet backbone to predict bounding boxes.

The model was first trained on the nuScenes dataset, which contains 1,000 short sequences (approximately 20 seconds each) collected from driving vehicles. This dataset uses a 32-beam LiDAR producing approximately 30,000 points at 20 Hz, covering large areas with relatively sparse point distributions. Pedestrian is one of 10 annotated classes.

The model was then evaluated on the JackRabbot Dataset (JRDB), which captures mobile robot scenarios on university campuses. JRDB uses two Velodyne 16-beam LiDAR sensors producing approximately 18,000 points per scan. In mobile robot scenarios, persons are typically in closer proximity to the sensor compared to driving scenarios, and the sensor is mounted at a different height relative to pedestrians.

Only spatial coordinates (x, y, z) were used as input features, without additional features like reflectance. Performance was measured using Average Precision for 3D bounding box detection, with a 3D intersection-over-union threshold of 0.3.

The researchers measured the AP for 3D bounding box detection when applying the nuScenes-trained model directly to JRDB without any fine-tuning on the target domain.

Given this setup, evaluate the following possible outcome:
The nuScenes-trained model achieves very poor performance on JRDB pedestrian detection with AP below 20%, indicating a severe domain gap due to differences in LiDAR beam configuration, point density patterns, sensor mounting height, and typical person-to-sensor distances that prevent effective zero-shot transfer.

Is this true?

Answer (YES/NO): NO